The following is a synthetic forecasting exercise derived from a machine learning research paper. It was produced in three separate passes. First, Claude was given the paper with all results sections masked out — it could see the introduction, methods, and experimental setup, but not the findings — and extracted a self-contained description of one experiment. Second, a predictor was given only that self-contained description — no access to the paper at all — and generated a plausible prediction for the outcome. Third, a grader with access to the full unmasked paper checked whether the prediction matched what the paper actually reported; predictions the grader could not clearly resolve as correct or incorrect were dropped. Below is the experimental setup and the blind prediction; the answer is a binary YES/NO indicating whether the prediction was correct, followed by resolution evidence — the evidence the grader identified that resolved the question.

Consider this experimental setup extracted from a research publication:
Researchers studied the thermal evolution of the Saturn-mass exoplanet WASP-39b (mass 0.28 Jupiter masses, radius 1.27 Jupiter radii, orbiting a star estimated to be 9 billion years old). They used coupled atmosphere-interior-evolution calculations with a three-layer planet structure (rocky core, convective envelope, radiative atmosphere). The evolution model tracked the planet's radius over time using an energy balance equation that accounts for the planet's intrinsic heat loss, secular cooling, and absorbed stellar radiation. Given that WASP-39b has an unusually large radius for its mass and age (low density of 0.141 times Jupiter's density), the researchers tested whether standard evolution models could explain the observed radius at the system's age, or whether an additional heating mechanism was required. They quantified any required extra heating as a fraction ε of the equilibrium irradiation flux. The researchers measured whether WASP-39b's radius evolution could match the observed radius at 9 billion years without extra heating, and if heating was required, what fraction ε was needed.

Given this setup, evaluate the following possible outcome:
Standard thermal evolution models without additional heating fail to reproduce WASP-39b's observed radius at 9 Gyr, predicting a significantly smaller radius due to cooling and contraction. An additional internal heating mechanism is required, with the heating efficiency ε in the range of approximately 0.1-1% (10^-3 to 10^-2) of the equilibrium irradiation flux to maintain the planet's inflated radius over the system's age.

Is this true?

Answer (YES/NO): NO